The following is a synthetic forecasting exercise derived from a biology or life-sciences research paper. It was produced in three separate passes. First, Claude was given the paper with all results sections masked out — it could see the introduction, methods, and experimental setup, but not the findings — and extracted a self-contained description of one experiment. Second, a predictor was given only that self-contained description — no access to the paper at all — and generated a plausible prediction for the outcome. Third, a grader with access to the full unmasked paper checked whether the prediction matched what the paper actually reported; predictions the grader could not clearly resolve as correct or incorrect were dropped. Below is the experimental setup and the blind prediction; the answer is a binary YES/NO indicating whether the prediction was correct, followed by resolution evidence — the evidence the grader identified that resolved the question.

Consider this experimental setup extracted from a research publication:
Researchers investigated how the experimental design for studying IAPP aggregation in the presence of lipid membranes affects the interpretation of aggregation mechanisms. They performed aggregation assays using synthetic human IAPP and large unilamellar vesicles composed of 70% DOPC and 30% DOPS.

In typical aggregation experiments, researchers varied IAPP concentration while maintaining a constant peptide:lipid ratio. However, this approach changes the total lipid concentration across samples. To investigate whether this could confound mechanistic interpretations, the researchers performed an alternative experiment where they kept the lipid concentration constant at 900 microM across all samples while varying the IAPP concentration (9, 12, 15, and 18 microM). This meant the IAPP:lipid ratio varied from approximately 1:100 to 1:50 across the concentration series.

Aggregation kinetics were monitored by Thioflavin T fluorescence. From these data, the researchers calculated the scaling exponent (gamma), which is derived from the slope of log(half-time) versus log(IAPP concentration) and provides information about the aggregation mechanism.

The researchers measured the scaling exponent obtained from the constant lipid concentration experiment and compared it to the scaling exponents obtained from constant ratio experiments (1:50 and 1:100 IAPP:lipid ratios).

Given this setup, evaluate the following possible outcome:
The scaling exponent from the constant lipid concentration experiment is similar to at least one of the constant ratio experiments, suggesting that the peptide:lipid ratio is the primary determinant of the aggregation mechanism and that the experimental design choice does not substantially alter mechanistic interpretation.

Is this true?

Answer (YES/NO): NO